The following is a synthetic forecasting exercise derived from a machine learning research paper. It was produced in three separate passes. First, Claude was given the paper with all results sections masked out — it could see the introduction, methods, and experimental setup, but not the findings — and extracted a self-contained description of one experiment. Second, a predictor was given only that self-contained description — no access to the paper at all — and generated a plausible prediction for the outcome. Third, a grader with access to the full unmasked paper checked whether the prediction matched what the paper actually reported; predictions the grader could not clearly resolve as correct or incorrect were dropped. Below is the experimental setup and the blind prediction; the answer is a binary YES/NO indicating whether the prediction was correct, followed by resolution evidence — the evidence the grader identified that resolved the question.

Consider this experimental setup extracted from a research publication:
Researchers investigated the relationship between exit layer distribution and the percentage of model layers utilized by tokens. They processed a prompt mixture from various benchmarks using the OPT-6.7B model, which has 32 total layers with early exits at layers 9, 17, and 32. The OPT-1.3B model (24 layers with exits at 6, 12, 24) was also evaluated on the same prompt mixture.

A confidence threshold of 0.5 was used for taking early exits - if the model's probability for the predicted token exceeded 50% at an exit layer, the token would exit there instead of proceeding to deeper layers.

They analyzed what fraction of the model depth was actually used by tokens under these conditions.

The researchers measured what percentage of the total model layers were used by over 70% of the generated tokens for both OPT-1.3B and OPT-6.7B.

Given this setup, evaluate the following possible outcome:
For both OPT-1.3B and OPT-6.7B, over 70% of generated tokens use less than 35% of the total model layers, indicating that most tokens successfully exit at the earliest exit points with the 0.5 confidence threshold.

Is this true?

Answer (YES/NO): YES